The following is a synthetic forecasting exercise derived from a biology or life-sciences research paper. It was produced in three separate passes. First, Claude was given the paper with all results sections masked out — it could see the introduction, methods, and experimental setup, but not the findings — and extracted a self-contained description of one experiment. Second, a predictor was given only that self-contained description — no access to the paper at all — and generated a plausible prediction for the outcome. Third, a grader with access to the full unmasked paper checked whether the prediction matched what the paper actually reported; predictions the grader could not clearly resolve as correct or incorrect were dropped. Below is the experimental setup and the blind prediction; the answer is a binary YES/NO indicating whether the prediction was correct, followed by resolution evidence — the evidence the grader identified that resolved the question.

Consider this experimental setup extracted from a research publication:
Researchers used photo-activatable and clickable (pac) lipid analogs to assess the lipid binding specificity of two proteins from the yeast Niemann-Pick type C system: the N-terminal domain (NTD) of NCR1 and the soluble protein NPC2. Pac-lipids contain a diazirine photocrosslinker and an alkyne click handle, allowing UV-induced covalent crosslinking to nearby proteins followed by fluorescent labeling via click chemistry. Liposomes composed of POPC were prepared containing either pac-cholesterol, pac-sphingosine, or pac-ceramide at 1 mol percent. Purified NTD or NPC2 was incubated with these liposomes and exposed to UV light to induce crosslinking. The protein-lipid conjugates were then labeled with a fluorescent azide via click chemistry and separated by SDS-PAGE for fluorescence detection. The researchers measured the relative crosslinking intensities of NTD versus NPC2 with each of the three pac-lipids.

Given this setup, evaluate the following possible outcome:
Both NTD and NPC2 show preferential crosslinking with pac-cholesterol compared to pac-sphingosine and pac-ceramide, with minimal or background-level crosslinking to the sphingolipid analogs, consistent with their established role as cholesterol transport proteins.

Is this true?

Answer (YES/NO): NO